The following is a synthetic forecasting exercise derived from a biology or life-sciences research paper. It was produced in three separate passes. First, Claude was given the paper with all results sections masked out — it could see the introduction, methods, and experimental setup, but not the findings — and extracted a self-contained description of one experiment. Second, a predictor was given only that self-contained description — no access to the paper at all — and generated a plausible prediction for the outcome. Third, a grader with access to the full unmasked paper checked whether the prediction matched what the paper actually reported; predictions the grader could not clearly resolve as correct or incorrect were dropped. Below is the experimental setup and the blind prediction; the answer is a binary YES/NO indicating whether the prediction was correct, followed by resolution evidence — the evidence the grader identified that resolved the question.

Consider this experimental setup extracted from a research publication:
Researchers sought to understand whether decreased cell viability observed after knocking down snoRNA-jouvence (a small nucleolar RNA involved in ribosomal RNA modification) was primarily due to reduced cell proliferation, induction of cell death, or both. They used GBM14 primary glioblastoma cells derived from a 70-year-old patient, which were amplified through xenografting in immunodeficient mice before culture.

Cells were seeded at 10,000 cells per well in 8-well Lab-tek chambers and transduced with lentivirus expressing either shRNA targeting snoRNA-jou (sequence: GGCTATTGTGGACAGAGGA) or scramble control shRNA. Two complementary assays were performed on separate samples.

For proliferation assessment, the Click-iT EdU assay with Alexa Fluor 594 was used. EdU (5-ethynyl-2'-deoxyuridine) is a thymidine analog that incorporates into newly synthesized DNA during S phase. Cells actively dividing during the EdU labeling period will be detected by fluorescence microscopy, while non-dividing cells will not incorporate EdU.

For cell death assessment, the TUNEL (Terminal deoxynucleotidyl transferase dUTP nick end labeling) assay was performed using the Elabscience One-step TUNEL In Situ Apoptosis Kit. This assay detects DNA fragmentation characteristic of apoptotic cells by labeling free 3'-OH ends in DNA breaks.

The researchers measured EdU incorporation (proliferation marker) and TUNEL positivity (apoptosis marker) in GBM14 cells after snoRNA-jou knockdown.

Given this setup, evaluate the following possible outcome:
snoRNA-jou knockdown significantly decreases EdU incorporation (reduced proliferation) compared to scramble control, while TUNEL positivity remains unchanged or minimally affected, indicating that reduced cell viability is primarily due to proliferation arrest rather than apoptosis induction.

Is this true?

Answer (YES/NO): NO